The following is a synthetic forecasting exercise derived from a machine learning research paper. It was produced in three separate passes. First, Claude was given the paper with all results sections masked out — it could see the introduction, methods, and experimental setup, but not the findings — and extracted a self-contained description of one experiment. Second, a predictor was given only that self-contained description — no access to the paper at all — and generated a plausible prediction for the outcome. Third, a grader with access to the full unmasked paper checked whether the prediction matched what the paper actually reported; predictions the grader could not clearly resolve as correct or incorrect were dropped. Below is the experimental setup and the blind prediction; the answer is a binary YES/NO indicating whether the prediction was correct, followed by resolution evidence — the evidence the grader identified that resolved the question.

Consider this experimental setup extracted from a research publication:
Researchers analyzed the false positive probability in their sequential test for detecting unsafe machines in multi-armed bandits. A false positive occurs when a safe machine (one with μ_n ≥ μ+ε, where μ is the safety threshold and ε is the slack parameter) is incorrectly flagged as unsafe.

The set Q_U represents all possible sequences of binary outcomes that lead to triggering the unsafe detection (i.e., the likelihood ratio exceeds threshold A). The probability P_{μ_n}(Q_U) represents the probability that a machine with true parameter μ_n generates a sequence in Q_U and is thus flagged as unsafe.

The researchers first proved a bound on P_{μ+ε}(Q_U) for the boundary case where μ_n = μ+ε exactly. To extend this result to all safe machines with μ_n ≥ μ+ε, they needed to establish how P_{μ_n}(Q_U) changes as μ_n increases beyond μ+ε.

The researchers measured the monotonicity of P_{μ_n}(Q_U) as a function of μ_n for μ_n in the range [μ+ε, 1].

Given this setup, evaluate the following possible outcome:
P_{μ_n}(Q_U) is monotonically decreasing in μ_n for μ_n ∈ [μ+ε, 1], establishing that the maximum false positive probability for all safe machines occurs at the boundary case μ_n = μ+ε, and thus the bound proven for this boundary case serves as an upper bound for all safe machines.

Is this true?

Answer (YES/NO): YES